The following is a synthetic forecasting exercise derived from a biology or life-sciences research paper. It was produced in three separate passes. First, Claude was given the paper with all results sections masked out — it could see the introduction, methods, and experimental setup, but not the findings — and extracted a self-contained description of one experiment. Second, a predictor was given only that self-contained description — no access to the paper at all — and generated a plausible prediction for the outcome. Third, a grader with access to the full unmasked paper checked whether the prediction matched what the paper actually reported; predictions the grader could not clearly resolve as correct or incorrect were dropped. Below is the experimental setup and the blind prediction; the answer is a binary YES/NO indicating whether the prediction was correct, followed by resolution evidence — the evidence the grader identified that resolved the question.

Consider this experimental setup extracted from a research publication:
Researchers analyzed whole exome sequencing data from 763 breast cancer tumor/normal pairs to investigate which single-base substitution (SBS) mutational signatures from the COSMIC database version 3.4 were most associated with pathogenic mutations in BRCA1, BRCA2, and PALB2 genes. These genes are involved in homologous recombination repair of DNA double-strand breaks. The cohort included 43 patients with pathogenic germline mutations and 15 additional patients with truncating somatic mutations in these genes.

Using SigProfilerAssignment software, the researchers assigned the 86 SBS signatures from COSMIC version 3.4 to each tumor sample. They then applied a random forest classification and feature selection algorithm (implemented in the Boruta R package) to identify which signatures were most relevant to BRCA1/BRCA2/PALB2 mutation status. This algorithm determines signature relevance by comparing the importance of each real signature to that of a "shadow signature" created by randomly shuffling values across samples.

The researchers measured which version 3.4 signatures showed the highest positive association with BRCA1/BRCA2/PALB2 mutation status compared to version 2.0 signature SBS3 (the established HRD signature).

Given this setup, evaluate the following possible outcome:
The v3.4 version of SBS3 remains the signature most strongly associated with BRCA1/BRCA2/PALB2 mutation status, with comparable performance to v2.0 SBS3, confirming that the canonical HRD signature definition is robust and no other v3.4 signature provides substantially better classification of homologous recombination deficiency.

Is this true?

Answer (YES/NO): NO